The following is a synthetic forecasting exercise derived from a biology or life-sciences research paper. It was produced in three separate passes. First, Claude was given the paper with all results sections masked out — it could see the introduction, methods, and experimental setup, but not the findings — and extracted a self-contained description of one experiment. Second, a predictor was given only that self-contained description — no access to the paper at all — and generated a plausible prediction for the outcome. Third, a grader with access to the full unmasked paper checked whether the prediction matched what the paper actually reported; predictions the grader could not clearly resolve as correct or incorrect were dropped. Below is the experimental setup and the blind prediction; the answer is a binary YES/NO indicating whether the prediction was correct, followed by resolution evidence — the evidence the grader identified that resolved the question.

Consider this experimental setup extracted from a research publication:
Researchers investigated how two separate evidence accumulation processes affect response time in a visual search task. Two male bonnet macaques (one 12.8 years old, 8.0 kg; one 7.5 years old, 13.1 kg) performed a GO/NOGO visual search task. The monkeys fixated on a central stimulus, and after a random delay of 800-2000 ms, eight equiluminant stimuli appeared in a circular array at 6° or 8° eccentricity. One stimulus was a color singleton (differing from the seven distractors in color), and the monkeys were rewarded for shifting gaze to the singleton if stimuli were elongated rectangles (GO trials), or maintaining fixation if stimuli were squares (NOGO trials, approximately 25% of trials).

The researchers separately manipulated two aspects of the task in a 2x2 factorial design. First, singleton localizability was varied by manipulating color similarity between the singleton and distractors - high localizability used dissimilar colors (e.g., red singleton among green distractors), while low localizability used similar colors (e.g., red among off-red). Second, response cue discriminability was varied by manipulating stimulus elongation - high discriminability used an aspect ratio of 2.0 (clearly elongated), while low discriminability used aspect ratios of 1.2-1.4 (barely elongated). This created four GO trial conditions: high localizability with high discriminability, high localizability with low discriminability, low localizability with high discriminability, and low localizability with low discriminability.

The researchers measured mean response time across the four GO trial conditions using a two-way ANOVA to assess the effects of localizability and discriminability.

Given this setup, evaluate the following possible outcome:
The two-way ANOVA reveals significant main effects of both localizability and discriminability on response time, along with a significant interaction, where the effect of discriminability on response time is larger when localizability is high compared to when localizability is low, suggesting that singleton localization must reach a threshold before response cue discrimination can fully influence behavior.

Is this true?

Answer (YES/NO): NO